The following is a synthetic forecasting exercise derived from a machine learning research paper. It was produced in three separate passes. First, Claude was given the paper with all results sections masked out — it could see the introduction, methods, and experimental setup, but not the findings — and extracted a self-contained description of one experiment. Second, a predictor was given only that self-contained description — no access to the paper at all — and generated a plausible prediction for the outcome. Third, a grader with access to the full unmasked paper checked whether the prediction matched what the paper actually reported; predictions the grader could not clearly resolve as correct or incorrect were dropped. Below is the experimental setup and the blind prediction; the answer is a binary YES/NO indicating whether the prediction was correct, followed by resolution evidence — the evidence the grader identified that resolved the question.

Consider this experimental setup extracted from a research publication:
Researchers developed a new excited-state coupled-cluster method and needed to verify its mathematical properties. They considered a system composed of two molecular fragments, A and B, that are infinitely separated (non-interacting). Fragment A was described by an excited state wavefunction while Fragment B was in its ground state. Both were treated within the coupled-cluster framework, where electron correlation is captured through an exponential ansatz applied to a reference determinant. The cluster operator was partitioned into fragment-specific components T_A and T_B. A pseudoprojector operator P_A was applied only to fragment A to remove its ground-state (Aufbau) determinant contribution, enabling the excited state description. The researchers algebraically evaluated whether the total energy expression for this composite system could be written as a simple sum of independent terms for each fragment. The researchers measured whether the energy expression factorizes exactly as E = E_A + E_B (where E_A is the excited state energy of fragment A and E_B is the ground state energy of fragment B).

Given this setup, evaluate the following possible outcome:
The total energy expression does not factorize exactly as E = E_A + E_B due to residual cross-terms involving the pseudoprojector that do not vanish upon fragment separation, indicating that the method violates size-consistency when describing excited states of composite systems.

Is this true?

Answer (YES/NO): NO